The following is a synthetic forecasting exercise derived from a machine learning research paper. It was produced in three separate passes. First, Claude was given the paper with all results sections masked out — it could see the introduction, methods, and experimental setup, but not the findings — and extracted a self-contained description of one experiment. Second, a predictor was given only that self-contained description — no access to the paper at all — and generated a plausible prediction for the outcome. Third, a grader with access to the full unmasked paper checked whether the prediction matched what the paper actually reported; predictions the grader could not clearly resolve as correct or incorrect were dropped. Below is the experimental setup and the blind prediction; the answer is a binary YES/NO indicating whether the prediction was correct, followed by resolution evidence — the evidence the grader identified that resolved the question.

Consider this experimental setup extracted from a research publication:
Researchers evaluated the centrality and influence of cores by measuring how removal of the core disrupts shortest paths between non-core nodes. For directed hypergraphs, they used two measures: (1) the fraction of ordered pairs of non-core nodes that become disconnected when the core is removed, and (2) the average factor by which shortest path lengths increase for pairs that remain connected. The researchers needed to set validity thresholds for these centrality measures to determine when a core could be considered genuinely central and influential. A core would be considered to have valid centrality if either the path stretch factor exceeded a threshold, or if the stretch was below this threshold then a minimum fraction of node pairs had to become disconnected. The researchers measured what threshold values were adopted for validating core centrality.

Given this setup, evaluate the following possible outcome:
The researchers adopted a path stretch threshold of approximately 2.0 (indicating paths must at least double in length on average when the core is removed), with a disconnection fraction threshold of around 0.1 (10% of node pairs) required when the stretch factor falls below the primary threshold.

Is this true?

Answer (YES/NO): NO